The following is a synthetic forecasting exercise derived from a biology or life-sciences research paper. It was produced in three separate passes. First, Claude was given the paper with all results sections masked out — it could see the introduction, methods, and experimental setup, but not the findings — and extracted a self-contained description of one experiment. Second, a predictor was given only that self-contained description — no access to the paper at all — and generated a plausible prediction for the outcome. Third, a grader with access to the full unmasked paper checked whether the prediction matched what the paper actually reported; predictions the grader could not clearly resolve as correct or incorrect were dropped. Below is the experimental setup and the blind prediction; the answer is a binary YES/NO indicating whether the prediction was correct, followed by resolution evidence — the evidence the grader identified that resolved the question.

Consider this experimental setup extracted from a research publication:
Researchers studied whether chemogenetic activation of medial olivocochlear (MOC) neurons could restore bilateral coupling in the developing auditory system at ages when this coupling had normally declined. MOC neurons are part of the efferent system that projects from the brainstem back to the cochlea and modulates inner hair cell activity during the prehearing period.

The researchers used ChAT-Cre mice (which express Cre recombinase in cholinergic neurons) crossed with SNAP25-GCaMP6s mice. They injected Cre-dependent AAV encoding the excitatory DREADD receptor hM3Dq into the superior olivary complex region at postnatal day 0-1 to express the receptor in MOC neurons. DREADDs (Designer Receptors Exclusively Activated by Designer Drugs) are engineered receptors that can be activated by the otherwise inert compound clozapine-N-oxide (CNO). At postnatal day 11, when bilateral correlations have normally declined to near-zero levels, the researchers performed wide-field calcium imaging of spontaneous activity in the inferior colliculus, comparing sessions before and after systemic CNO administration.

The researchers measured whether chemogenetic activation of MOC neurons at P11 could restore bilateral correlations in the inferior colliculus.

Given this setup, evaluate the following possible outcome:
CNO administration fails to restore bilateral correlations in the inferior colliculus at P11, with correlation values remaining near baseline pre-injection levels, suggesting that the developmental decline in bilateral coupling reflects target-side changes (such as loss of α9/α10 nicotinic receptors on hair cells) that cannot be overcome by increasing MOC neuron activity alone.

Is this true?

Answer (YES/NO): NO